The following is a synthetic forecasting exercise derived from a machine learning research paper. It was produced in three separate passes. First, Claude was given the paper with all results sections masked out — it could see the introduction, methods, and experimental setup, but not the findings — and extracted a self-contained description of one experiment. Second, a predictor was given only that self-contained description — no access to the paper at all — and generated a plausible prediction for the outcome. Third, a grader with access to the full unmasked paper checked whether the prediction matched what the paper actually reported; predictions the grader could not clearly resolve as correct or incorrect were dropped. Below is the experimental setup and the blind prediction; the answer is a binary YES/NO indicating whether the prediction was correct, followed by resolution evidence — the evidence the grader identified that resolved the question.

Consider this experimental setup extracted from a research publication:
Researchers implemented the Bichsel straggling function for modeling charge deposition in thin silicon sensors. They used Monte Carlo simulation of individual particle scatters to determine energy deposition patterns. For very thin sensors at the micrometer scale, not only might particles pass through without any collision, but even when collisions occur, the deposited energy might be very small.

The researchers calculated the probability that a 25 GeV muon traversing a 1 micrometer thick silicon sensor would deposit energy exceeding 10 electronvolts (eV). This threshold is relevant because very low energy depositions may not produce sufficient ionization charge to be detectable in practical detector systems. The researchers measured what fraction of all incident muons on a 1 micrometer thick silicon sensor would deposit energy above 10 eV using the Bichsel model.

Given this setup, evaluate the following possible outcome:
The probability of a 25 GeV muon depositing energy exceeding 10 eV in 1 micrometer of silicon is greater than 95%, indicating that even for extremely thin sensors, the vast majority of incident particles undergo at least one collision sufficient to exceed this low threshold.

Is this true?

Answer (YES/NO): NO